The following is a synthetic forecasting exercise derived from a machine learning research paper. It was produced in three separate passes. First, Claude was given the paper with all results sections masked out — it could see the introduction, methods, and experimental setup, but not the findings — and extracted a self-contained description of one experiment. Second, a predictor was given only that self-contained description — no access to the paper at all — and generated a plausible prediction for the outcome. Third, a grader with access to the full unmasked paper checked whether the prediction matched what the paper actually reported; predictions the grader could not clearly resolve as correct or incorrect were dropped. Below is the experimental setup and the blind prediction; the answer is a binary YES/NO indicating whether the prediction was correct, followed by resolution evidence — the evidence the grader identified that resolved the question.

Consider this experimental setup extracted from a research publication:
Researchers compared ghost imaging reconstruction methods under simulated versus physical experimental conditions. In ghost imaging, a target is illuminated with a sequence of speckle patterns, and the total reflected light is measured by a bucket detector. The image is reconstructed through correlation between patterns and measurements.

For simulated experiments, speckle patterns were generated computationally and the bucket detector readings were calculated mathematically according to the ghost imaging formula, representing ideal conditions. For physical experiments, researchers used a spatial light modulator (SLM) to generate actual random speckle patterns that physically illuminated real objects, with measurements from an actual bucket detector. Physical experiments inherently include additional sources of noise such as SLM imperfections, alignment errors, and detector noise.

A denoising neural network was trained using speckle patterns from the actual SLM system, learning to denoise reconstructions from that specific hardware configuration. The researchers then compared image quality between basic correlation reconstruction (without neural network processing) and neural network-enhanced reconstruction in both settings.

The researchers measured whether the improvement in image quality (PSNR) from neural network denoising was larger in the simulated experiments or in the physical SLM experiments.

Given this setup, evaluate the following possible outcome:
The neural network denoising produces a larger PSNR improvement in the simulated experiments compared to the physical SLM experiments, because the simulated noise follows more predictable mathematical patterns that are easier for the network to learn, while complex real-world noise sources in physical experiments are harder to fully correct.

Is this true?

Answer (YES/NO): NO